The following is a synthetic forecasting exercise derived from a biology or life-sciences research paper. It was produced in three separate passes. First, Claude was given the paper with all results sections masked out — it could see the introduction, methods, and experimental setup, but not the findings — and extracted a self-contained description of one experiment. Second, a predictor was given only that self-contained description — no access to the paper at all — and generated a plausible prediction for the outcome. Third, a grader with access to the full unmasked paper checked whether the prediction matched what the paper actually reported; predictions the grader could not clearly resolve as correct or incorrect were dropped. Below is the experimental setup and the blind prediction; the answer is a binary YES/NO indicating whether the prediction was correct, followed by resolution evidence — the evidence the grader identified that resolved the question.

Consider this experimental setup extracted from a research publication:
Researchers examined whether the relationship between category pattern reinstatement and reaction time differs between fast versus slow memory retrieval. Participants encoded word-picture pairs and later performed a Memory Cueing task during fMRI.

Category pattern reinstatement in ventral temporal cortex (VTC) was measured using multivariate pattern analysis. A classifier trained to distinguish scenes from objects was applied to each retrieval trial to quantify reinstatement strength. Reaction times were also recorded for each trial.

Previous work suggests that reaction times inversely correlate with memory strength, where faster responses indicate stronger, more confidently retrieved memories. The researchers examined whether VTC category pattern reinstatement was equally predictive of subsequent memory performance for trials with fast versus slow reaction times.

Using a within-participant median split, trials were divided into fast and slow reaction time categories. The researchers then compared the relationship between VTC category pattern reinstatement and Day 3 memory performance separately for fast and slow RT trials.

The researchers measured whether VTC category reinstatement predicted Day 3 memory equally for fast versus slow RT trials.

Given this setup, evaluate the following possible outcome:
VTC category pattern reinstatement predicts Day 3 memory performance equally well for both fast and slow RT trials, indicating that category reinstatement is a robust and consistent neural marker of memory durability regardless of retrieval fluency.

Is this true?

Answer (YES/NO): YES